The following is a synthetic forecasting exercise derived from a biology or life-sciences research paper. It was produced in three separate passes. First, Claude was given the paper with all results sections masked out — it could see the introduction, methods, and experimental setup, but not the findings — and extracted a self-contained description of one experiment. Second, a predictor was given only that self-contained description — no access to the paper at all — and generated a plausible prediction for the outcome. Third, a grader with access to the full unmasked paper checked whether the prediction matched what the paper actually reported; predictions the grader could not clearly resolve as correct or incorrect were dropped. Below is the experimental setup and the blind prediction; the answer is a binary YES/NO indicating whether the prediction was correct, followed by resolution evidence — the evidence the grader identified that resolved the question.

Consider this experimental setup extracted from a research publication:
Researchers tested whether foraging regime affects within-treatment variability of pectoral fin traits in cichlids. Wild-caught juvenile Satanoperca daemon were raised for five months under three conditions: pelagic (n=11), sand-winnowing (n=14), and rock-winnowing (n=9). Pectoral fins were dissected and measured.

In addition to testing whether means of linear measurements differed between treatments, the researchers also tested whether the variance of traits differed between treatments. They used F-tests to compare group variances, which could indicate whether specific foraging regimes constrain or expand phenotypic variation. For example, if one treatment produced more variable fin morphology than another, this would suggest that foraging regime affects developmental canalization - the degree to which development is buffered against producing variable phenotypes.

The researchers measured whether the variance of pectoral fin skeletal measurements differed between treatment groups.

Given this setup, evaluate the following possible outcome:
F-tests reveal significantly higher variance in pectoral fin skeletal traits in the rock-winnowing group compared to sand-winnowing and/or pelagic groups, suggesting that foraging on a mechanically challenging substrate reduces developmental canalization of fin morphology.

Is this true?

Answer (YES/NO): YES